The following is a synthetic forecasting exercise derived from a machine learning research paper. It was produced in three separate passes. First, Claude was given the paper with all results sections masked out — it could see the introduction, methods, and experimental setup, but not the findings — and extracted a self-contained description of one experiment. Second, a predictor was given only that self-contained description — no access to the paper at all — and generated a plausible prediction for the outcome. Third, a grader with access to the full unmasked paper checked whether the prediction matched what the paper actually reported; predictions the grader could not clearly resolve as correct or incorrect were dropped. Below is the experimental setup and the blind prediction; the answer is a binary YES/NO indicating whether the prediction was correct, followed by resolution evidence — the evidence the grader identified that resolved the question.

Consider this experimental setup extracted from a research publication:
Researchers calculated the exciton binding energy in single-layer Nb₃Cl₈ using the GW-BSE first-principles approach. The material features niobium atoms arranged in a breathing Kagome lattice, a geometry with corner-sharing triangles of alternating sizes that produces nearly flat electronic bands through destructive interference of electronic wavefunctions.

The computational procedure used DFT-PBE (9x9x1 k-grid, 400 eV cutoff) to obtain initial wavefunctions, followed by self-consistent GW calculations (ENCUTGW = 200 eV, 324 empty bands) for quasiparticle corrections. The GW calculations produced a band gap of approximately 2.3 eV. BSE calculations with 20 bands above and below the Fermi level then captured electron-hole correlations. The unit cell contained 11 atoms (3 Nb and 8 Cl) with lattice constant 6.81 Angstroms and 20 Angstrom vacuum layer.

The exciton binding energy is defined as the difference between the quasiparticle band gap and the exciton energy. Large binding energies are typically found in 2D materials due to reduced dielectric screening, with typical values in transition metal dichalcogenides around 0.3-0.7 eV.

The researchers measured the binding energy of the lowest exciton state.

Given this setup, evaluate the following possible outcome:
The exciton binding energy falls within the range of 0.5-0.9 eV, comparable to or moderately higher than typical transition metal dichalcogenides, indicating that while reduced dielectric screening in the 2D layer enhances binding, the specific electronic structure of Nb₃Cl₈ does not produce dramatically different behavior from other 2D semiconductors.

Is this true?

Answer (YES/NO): NO